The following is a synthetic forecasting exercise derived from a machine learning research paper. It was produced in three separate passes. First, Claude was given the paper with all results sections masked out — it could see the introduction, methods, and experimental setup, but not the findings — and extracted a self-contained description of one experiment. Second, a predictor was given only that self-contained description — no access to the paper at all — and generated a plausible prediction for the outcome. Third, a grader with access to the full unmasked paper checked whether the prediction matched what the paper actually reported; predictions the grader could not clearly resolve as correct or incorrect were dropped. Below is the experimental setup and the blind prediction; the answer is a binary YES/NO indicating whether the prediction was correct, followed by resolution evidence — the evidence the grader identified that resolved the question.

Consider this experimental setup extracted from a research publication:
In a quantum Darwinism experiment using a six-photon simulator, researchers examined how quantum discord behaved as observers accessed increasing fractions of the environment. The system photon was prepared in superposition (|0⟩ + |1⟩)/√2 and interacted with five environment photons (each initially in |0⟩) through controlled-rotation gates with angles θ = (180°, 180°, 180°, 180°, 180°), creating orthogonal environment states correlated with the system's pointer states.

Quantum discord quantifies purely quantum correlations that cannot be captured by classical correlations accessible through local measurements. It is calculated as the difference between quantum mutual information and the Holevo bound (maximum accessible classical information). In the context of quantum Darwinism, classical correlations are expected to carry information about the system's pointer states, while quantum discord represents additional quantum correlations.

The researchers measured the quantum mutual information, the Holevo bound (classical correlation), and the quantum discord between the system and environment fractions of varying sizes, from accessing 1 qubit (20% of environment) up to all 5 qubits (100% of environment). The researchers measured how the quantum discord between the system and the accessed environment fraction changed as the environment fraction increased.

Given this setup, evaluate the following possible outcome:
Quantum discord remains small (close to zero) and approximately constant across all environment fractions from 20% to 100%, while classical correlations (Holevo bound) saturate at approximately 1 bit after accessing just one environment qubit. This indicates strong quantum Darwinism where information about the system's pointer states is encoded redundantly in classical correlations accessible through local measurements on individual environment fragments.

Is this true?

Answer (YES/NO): NO